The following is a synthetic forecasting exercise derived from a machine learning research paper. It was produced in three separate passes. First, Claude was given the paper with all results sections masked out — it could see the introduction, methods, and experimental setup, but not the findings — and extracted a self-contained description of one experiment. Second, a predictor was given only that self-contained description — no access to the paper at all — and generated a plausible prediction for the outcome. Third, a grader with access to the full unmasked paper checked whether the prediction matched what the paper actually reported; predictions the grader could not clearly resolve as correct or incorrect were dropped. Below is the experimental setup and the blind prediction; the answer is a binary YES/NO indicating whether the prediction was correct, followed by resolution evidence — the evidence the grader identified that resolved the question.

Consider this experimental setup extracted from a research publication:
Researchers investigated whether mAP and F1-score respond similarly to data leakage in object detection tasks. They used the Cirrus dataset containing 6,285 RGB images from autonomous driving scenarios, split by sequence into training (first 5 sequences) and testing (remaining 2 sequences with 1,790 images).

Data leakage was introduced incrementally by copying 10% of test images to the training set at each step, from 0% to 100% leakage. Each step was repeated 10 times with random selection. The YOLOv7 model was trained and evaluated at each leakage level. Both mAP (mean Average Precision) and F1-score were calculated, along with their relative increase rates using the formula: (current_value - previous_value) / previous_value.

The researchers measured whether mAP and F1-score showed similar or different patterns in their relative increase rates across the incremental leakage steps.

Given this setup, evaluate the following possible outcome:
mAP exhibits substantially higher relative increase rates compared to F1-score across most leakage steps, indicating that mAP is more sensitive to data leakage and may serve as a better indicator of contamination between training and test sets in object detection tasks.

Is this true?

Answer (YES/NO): NO